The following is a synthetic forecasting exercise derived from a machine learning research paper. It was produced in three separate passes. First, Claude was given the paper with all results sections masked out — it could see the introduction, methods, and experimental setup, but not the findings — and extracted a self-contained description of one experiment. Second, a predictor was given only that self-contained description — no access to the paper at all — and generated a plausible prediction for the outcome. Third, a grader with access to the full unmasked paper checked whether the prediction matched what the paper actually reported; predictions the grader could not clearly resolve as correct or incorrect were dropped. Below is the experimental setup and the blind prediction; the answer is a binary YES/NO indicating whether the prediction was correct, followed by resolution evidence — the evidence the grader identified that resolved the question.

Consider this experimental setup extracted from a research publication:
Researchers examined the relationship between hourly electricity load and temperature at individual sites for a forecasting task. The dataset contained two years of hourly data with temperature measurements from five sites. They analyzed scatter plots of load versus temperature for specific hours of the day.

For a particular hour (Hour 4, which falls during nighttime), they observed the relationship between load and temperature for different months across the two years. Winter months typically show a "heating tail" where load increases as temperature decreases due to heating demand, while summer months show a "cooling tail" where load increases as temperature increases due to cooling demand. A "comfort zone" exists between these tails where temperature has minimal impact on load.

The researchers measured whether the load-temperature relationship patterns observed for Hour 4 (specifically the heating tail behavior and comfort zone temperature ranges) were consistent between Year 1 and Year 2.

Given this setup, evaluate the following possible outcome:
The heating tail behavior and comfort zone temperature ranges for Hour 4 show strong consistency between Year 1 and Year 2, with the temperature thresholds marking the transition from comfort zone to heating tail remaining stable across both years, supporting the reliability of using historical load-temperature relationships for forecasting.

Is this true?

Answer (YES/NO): NO